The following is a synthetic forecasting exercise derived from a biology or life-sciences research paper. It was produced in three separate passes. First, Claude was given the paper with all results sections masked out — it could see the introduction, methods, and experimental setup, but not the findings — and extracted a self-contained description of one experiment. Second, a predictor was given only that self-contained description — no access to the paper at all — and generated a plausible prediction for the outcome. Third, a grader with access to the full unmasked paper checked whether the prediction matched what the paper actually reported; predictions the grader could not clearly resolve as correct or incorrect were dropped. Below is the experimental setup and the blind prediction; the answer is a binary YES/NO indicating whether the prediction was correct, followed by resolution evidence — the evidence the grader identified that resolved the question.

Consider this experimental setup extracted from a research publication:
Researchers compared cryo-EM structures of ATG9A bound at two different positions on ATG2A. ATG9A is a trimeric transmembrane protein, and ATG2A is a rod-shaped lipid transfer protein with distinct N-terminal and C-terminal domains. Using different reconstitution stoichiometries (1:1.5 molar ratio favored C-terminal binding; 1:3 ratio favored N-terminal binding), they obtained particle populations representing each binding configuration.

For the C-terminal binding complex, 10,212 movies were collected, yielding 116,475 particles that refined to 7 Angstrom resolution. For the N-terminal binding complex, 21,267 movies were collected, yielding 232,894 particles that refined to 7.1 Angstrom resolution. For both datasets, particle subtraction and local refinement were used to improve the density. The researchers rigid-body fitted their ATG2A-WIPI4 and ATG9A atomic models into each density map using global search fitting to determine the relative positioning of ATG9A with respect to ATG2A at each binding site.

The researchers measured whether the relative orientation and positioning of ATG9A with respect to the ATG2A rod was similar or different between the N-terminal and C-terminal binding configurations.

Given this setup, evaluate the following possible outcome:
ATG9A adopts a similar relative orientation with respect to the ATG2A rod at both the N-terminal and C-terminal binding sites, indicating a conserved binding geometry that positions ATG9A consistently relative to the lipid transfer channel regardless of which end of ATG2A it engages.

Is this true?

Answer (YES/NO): YES